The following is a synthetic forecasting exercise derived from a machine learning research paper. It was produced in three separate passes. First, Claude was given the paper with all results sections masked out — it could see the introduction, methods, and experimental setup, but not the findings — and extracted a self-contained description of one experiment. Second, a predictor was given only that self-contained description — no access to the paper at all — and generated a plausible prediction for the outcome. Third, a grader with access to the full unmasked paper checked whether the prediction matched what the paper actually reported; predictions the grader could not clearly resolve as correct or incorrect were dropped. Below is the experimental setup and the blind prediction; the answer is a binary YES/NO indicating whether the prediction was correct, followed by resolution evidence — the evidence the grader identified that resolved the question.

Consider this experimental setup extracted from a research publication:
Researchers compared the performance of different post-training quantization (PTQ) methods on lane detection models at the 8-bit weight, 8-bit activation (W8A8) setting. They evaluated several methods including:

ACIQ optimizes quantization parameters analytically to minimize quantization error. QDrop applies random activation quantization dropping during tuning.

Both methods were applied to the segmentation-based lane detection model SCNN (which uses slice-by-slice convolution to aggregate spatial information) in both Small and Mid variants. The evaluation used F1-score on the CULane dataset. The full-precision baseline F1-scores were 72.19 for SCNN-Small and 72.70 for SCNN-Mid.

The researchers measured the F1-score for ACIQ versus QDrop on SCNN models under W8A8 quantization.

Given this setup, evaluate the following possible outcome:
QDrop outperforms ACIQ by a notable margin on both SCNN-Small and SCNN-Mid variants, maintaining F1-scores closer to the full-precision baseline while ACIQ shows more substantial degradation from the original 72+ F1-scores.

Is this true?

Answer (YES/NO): NO